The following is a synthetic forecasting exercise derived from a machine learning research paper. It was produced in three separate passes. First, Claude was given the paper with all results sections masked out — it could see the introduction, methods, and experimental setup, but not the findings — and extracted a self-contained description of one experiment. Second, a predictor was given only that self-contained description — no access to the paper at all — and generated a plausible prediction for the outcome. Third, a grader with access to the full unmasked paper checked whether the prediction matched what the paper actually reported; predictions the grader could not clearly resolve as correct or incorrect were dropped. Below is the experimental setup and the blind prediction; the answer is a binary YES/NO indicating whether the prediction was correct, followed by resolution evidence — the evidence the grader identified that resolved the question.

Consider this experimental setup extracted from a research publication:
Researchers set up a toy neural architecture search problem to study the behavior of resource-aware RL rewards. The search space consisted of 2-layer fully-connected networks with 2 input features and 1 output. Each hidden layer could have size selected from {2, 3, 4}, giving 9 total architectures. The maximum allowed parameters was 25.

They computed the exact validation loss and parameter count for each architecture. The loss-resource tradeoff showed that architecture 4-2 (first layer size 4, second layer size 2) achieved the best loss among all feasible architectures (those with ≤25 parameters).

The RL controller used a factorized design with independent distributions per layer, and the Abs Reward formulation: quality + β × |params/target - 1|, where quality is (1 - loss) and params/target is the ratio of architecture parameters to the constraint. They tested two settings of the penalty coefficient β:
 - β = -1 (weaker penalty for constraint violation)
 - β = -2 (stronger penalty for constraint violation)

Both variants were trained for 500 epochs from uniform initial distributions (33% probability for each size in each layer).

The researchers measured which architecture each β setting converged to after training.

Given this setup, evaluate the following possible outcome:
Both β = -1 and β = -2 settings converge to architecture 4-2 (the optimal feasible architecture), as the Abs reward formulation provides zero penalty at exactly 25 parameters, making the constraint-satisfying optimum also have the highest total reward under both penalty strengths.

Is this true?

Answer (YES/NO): NO